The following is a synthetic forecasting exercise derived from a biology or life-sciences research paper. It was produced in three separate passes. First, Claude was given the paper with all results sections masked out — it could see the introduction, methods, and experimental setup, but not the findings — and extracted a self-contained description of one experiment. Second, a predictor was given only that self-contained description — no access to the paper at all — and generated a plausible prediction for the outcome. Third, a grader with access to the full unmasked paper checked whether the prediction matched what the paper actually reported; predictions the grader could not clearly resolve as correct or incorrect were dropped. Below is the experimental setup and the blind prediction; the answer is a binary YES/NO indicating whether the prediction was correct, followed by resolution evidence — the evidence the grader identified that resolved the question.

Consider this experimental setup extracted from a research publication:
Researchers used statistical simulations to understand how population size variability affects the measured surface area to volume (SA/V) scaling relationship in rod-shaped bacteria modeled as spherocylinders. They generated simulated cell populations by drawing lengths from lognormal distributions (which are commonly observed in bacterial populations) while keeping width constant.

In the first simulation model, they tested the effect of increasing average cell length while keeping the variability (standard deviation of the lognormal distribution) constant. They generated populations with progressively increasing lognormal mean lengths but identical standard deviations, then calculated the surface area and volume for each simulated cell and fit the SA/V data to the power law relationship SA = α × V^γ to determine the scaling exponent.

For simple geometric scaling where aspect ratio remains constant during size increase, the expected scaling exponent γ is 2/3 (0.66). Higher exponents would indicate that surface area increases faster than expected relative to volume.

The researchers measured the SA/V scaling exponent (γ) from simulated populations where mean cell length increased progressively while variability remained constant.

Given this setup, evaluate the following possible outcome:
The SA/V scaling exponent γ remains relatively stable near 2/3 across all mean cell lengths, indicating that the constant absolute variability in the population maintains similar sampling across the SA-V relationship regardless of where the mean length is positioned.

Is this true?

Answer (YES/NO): NO